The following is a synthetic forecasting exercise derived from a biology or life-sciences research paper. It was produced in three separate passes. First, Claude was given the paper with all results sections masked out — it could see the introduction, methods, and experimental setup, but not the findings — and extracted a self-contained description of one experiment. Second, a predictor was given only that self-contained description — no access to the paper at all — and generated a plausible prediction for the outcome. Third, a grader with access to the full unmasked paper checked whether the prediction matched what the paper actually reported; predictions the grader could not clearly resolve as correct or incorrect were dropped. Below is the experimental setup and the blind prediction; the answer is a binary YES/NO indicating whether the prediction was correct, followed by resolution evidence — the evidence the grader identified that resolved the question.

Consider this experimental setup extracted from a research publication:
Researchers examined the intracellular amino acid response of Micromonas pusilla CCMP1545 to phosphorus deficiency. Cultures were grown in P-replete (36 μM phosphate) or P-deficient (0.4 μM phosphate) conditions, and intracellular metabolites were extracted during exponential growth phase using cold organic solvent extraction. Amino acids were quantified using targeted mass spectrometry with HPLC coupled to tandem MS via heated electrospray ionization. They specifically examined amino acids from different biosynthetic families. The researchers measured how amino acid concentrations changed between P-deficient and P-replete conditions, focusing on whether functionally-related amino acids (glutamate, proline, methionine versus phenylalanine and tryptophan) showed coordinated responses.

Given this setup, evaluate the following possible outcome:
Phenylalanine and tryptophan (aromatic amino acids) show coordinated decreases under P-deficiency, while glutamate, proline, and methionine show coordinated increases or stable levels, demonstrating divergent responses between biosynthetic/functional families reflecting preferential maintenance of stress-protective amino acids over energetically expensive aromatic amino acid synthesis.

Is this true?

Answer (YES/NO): NO